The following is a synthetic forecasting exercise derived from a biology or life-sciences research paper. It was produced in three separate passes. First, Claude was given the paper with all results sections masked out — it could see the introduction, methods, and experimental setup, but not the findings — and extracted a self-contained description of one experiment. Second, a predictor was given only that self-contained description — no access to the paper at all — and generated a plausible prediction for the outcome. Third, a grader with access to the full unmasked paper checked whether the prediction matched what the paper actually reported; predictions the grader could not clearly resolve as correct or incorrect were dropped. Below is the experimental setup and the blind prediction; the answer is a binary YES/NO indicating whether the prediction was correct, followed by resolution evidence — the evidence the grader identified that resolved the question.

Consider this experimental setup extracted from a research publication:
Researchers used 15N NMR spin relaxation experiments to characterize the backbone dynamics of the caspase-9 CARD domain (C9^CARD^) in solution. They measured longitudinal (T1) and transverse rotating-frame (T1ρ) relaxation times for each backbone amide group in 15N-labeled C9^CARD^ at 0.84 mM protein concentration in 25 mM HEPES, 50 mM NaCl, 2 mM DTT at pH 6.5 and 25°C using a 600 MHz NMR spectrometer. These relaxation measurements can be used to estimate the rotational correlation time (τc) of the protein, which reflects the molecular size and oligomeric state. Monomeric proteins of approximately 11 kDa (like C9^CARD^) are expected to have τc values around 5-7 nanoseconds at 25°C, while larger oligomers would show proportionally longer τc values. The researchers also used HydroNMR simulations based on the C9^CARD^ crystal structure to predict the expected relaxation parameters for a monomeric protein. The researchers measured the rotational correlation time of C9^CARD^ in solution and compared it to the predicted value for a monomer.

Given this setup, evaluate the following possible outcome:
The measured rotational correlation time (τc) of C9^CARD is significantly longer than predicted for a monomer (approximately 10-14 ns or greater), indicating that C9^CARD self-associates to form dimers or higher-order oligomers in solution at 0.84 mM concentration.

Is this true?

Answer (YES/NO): NO